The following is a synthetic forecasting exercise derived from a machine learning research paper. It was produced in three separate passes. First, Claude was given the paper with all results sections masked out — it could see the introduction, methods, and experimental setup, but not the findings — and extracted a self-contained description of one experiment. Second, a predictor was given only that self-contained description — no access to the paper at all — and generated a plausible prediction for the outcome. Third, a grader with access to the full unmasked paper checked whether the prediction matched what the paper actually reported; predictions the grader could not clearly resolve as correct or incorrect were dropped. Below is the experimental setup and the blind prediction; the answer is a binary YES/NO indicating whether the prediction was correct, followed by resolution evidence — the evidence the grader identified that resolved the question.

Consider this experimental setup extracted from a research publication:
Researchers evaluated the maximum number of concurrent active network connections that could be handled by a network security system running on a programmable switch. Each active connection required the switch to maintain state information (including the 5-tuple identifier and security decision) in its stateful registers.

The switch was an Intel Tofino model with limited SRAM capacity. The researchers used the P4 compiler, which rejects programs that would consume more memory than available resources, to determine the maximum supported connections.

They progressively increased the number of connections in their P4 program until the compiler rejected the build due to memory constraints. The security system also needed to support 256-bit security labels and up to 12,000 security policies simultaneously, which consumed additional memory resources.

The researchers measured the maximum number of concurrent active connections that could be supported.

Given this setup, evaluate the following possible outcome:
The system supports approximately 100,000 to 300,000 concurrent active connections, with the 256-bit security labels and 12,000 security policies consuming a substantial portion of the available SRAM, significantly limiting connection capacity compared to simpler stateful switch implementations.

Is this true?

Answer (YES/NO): YES